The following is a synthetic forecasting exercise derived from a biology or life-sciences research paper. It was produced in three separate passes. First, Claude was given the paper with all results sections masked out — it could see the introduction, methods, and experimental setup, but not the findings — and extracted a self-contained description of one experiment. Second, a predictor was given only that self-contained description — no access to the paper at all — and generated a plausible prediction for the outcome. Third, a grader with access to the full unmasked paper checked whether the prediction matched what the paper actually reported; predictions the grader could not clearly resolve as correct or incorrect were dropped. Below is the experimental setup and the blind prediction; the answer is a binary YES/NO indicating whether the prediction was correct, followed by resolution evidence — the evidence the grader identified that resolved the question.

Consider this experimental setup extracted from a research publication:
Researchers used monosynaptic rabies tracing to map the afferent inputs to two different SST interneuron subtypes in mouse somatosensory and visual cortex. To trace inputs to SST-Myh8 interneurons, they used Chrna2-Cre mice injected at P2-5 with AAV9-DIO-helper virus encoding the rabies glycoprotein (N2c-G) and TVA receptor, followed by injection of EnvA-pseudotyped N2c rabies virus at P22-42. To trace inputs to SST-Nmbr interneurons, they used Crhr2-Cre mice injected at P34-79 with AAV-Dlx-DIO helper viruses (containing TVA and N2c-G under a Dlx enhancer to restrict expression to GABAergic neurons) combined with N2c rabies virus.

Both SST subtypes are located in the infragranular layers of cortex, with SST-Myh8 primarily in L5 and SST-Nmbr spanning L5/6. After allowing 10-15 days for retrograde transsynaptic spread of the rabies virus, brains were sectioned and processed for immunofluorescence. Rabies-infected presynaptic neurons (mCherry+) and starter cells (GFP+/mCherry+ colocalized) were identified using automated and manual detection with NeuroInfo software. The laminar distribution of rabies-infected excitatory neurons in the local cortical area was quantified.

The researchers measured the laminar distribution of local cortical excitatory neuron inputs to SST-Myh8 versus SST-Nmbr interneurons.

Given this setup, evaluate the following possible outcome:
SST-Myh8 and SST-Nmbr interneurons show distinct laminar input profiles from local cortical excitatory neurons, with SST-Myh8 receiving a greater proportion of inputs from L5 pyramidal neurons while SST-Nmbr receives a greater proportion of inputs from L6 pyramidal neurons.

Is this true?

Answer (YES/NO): NO